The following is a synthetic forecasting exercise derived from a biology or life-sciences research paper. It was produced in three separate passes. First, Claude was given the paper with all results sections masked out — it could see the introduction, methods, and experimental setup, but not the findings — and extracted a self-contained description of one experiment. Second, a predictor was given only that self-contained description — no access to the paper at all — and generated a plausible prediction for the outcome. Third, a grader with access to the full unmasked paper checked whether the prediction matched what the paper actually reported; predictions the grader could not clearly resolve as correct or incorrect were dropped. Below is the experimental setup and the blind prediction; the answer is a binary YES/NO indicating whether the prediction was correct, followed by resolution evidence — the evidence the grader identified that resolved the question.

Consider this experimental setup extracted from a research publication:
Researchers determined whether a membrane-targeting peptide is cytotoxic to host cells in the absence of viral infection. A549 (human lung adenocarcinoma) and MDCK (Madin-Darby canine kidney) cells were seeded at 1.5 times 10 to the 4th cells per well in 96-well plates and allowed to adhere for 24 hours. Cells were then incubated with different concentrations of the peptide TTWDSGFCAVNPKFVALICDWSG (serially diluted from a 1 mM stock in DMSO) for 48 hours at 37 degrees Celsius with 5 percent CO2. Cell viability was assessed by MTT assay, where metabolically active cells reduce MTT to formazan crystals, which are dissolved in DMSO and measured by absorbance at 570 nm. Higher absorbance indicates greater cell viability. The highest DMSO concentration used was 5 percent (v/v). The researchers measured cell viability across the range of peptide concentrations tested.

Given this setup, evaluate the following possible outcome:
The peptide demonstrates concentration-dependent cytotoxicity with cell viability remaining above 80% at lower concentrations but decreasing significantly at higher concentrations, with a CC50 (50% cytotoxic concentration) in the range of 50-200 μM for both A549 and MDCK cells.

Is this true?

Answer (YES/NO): NO